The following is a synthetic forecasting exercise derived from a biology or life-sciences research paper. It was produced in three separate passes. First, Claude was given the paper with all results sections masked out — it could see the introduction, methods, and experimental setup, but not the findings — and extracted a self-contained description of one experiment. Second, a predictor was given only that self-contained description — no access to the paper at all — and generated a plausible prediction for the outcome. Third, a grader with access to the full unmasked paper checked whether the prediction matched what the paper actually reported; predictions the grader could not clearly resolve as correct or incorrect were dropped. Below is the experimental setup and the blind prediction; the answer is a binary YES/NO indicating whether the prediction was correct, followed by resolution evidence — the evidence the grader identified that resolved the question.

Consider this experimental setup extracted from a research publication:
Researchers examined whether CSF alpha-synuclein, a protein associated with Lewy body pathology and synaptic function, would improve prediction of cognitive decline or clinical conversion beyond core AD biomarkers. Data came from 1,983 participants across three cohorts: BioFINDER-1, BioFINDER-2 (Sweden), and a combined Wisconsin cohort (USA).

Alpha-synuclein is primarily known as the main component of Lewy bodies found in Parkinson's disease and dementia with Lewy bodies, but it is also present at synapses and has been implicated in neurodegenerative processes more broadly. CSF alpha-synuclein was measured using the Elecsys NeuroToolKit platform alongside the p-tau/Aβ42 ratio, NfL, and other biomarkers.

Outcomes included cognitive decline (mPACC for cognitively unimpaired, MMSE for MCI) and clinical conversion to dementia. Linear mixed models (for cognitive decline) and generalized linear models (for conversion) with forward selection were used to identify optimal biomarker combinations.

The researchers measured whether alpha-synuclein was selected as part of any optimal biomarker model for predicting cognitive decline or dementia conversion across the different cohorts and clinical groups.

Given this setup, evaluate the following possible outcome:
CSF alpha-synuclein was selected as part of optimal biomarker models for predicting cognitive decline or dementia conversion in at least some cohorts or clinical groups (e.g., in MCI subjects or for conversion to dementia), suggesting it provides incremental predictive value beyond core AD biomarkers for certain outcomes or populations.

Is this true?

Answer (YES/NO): NO